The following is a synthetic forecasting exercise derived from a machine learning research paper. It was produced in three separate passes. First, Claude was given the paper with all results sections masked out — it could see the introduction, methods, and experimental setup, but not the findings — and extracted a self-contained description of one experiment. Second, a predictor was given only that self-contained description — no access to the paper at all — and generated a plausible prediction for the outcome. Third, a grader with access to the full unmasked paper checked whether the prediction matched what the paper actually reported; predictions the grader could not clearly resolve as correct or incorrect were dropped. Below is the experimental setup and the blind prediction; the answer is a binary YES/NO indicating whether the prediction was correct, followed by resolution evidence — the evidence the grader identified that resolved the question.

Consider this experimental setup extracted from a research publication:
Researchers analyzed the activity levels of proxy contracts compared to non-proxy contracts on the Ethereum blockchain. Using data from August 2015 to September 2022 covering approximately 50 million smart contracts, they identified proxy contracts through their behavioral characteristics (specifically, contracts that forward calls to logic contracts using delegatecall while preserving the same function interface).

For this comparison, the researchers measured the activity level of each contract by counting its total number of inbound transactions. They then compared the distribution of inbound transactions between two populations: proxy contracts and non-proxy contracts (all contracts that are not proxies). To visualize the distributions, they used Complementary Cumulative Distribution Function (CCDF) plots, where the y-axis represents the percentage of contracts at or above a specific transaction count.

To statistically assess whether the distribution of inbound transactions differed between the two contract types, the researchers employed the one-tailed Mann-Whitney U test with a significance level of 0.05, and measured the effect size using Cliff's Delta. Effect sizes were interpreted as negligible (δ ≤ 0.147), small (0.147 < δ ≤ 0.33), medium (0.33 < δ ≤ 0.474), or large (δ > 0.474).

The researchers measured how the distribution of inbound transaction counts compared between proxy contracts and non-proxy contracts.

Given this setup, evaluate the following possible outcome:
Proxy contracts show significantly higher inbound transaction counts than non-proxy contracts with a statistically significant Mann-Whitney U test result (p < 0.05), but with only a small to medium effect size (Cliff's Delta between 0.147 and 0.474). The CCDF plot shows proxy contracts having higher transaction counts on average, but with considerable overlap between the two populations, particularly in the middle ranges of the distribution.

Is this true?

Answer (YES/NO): YES